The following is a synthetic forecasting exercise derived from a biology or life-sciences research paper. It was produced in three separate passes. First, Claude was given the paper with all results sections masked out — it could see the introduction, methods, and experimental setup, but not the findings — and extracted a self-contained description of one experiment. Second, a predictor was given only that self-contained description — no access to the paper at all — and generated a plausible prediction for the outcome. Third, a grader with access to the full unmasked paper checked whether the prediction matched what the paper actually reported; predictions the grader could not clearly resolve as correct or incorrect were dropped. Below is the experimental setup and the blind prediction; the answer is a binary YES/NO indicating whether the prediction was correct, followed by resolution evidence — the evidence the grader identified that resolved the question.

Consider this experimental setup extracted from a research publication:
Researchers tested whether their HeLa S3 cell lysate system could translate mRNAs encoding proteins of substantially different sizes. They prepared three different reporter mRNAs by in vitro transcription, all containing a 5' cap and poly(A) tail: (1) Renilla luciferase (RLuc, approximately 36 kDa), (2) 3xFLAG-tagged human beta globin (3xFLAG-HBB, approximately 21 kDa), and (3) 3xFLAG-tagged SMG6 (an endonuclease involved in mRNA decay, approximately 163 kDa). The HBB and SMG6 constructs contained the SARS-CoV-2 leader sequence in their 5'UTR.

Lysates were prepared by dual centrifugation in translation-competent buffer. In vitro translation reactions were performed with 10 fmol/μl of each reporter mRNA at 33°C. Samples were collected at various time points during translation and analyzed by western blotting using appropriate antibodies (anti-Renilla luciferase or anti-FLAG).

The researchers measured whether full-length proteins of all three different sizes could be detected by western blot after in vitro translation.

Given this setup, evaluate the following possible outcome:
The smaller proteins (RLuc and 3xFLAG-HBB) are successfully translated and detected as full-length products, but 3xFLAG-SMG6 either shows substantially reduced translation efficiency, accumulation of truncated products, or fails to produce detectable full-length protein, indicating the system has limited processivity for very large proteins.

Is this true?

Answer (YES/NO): NO